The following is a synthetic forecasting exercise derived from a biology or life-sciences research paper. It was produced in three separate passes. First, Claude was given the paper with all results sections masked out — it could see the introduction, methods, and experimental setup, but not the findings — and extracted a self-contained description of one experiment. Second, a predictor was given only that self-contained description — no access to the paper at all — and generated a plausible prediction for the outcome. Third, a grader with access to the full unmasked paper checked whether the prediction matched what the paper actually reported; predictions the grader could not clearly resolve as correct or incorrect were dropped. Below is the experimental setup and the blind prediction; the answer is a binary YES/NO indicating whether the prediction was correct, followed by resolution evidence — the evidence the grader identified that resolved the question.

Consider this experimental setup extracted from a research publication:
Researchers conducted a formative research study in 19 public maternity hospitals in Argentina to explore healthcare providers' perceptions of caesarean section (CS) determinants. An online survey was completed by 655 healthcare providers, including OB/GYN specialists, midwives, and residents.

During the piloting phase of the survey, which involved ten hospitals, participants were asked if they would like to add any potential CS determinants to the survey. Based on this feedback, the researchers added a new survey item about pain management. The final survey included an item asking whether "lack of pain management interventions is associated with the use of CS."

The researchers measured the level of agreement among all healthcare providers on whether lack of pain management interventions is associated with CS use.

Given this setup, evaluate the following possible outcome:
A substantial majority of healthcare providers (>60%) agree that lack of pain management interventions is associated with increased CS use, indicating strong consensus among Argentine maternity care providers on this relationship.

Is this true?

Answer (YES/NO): NO